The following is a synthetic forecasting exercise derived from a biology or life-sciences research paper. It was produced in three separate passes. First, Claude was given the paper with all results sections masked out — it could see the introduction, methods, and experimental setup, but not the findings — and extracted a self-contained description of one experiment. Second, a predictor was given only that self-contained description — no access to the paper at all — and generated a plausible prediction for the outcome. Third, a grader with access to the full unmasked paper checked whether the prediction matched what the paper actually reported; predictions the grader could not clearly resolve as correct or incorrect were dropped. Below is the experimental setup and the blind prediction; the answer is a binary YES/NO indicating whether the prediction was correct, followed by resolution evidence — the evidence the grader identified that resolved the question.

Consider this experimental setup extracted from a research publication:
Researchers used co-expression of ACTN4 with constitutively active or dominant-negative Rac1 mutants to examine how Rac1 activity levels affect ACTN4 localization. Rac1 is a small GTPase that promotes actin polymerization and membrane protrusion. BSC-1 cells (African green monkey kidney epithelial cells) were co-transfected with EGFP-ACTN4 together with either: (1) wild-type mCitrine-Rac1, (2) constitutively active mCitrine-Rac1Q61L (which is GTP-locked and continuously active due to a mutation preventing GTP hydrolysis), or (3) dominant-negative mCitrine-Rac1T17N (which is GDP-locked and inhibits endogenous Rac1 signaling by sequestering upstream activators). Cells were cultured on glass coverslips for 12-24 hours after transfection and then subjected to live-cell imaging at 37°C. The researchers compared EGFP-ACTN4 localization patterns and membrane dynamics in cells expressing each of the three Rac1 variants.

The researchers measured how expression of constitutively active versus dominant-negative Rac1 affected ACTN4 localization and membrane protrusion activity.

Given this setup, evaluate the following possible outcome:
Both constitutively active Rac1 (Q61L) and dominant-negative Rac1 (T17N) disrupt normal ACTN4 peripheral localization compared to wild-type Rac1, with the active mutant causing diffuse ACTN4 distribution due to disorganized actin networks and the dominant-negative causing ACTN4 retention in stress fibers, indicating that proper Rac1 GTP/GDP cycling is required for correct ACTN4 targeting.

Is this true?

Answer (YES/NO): NO